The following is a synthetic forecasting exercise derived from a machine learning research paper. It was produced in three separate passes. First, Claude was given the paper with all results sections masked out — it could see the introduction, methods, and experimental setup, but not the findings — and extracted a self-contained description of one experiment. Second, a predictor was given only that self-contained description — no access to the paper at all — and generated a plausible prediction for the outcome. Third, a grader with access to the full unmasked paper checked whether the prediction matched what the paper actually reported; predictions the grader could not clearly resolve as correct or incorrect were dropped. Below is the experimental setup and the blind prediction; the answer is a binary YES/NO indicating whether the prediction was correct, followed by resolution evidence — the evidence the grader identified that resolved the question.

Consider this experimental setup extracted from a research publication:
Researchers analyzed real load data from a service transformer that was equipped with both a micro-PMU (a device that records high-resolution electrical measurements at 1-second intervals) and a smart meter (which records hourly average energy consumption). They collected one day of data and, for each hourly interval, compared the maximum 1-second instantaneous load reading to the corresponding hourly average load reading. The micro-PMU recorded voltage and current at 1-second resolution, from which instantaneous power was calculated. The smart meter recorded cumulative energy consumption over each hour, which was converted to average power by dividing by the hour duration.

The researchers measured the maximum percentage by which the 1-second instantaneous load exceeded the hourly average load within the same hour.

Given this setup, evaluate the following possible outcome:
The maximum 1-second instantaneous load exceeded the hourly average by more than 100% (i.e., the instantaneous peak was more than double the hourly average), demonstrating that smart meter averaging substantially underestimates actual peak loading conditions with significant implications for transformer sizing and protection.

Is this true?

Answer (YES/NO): NO